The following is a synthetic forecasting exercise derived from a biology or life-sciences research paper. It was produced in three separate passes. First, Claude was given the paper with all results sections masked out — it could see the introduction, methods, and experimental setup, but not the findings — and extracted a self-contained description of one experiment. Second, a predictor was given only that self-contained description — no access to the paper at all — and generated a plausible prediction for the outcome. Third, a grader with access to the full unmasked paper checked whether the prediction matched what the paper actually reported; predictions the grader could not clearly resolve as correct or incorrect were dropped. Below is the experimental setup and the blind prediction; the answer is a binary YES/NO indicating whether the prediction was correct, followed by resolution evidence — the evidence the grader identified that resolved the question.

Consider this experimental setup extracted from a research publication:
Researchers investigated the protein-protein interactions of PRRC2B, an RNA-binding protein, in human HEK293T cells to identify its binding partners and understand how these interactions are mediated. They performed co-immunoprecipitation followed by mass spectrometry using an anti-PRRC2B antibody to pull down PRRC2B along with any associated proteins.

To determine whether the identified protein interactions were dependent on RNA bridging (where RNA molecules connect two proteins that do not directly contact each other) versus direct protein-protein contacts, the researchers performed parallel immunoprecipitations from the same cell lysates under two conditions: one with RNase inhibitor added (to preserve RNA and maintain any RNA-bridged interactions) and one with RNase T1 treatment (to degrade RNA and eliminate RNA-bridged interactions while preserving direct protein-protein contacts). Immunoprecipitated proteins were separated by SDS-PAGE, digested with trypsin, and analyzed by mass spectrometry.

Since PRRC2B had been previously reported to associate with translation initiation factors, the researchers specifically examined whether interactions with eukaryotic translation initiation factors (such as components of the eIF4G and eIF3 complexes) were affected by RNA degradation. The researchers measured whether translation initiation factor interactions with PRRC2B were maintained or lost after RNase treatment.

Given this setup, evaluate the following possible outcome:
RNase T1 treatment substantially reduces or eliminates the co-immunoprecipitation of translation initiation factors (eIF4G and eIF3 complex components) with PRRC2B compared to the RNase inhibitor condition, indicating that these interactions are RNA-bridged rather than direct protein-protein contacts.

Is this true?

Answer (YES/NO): NO